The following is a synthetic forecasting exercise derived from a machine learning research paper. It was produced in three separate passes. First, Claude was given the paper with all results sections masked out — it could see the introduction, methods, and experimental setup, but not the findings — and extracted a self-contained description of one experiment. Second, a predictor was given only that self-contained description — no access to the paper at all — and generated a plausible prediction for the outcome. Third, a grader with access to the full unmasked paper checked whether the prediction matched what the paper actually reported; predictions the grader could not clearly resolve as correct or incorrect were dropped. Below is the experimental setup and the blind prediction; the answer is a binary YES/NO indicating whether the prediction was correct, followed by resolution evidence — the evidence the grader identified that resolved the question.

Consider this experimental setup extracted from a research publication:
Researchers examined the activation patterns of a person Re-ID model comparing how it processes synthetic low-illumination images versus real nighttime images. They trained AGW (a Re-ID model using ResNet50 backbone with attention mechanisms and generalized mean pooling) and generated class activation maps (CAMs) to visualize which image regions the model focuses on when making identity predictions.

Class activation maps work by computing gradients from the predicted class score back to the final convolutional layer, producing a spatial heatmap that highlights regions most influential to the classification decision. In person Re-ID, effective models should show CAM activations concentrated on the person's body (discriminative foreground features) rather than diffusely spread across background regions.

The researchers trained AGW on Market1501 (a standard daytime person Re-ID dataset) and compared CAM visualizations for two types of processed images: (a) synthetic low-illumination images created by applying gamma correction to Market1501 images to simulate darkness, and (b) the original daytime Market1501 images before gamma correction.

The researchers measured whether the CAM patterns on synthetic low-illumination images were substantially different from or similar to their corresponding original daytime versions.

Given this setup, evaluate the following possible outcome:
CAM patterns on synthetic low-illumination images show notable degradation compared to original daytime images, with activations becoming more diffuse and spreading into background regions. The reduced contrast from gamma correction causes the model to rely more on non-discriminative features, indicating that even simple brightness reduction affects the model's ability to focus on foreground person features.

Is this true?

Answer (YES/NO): NO